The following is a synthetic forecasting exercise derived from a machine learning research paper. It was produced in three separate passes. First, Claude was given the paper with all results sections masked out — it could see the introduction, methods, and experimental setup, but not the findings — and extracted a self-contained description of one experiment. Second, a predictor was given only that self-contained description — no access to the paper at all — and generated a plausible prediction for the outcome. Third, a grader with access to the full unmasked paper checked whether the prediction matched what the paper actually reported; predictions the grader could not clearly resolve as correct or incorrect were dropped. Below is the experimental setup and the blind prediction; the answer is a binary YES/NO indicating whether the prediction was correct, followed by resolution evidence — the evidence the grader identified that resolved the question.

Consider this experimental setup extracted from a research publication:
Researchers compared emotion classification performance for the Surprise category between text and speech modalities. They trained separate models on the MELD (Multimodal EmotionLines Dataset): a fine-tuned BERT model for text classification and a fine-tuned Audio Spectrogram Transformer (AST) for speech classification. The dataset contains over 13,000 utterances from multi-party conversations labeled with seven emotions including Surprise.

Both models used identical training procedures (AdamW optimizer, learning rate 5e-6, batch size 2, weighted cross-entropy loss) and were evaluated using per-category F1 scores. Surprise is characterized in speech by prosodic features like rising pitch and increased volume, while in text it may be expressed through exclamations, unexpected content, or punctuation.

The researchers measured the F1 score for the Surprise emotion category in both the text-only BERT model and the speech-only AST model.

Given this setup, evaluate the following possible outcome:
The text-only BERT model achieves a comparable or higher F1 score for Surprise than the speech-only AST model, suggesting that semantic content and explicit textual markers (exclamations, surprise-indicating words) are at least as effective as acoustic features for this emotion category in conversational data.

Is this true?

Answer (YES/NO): YES